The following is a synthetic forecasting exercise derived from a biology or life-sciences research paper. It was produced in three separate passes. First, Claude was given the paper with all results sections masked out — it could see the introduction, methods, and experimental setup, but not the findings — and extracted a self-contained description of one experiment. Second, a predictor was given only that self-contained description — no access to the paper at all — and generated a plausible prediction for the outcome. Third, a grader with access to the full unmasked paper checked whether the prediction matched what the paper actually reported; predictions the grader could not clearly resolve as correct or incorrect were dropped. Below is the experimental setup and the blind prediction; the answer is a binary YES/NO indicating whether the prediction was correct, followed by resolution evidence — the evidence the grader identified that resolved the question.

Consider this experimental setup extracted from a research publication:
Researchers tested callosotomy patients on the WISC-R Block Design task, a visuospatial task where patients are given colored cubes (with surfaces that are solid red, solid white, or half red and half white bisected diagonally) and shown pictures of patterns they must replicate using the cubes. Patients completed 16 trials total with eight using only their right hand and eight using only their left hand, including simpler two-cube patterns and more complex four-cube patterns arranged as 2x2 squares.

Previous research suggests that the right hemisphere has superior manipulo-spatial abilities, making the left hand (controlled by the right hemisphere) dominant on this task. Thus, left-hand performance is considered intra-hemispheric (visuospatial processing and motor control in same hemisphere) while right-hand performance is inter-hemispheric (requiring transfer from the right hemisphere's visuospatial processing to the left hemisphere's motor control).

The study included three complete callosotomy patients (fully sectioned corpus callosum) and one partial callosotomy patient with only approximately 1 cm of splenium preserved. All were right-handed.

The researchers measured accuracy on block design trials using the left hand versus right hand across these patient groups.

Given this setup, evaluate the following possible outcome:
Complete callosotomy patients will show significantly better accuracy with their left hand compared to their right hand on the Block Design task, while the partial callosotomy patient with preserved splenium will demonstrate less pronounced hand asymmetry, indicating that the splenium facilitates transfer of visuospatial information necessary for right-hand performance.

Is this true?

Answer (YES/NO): NO